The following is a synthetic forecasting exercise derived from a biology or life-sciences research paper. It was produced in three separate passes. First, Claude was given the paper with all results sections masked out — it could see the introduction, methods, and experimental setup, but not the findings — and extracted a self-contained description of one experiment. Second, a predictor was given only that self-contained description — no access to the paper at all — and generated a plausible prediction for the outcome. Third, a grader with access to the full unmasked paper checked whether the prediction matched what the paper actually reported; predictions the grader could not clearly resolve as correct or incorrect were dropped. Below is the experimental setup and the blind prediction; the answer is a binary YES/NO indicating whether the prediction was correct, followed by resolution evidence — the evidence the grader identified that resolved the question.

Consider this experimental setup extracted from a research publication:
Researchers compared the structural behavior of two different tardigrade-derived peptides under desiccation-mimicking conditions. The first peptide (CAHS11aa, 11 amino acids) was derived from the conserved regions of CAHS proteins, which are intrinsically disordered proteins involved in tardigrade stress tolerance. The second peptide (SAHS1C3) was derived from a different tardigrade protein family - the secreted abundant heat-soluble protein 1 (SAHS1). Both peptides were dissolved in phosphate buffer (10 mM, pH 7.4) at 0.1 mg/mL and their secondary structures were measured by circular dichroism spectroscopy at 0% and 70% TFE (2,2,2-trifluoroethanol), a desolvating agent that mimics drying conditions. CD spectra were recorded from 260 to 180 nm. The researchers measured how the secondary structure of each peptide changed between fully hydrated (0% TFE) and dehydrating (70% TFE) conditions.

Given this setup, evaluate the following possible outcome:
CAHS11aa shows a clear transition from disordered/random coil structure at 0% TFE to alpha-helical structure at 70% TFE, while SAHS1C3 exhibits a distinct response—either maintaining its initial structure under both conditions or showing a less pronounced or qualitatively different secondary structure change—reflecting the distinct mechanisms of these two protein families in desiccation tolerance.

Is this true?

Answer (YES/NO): YES